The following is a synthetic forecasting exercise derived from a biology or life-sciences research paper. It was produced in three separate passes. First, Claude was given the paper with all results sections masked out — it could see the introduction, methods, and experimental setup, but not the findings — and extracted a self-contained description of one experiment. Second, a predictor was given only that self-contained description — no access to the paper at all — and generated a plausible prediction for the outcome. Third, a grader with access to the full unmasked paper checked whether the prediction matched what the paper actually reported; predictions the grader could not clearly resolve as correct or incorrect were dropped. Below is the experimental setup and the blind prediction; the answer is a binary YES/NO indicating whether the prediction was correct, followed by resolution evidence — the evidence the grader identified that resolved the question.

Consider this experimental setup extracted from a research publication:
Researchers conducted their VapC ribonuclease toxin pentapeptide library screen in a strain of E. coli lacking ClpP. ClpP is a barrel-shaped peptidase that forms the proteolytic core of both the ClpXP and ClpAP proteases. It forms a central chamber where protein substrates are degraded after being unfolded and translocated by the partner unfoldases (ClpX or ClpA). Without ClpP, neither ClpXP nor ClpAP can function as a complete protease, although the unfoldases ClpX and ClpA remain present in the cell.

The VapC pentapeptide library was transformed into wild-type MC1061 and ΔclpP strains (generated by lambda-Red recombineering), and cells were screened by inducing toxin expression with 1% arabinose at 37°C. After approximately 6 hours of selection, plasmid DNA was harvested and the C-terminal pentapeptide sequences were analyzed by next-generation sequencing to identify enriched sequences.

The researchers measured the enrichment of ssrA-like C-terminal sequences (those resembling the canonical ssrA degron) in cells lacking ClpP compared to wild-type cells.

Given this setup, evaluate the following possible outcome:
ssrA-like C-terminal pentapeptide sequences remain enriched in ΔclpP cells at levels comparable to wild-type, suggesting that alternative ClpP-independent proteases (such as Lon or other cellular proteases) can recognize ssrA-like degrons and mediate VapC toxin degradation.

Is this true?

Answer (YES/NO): NO